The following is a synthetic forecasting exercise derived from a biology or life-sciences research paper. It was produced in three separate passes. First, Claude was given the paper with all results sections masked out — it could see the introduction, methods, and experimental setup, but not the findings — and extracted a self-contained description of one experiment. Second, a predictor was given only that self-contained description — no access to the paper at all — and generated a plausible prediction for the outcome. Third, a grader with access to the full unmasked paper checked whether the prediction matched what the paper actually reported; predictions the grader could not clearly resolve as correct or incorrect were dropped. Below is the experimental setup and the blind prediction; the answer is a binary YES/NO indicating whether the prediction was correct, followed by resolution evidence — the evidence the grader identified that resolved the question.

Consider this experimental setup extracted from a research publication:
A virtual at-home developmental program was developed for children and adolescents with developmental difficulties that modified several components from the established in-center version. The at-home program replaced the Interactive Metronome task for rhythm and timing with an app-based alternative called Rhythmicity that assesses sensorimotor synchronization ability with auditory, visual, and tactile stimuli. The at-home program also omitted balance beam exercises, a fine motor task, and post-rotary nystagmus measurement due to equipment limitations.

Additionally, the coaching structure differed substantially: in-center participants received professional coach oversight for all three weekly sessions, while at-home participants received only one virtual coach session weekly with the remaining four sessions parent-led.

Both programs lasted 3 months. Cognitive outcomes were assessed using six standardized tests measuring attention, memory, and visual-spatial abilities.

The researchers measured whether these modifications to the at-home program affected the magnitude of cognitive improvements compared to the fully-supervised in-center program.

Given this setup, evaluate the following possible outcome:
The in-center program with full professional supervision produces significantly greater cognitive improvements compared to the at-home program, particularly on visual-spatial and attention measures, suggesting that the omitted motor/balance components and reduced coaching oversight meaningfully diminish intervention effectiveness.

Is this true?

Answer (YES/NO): NO